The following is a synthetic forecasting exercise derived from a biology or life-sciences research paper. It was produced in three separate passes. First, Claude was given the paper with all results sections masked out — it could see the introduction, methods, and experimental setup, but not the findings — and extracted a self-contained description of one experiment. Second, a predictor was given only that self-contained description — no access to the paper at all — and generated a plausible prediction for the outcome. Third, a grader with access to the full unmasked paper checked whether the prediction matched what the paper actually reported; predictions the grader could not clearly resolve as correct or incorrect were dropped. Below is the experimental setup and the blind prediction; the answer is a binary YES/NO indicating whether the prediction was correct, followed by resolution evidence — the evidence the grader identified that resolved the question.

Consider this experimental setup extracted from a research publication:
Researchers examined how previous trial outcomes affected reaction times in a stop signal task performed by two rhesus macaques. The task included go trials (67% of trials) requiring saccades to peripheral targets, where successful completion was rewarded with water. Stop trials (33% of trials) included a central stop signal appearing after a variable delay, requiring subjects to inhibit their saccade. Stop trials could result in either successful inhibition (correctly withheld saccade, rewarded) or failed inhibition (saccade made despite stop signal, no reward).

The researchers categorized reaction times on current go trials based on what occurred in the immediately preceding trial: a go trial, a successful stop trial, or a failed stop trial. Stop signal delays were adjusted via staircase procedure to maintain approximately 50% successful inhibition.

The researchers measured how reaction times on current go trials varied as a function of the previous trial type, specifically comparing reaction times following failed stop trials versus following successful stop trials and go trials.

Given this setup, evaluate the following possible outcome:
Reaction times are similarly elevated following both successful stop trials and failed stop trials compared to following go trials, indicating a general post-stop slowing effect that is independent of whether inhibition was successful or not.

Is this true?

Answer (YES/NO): NO